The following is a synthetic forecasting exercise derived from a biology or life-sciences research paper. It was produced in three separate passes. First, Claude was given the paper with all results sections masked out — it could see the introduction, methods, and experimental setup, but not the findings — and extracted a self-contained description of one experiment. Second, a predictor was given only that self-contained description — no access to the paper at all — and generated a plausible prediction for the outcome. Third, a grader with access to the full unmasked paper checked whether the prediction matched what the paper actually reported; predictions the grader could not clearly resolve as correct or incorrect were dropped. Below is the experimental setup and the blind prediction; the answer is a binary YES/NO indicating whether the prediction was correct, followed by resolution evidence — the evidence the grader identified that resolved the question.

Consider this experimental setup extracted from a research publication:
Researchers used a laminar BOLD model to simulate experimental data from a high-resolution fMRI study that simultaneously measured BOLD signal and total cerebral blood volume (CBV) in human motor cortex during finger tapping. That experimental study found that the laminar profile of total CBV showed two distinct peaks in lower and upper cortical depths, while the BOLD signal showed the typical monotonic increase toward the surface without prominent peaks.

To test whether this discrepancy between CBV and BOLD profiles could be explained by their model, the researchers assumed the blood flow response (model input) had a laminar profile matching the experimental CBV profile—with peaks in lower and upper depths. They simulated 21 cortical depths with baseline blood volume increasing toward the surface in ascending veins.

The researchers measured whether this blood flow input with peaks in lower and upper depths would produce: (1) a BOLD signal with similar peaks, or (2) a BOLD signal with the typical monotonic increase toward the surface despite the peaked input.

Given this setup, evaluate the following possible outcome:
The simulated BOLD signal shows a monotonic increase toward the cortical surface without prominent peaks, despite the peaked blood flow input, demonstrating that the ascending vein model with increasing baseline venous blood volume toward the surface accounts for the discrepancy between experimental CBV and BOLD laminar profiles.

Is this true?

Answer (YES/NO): YES